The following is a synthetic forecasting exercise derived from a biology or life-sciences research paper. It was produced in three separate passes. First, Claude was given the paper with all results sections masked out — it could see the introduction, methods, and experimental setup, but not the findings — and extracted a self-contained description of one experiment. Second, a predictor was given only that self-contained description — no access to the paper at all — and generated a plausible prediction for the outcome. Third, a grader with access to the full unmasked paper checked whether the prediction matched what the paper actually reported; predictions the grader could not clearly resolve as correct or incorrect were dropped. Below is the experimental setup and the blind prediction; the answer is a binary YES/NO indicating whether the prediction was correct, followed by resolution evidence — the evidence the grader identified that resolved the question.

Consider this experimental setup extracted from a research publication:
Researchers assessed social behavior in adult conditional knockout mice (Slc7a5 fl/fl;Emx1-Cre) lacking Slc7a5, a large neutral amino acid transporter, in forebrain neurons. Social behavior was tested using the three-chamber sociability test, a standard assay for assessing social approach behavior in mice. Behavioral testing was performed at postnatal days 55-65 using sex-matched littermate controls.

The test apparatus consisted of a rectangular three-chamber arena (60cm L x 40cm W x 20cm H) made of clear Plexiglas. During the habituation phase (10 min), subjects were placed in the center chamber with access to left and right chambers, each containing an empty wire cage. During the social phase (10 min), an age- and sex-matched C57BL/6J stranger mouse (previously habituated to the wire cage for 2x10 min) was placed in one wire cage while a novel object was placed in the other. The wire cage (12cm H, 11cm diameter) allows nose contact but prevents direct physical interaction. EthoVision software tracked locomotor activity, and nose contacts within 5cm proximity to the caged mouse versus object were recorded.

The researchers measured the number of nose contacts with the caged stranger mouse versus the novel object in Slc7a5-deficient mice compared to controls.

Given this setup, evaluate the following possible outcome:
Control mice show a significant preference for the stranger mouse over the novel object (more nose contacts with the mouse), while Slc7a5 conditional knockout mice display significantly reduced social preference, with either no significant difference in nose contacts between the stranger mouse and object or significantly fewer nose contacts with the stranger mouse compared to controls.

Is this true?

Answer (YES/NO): YES